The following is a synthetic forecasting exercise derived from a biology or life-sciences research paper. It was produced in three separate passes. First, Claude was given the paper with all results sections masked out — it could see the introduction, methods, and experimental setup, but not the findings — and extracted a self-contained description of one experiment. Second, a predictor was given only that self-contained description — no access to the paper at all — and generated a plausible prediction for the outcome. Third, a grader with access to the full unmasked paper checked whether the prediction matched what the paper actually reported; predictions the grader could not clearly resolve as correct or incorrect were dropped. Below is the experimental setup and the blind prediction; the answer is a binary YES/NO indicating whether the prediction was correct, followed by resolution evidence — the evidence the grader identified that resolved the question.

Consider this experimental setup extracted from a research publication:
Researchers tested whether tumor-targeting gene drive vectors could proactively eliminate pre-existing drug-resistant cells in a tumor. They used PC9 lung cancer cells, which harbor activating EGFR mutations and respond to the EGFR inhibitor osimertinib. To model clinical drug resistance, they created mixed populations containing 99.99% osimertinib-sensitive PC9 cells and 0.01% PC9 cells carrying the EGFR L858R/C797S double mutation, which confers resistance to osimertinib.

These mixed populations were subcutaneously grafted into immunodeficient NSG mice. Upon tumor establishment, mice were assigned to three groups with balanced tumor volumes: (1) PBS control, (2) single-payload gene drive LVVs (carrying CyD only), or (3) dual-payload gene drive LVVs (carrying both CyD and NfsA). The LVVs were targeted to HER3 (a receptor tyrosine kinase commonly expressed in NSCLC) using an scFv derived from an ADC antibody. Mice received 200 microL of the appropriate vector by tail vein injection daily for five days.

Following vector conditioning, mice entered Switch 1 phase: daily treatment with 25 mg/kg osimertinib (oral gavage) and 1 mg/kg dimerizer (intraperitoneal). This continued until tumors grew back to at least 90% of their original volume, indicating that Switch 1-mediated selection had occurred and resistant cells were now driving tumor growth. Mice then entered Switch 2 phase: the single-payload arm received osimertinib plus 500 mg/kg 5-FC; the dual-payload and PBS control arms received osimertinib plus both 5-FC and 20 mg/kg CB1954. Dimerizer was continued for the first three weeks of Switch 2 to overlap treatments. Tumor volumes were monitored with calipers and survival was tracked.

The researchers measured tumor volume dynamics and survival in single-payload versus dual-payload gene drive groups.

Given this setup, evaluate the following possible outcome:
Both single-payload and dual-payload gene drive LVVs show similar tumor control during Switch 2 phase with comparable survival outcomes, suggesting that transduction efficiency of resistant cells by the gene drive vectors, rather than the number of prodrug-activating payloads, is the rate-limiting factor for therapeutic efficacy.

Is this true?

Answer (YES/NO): NO